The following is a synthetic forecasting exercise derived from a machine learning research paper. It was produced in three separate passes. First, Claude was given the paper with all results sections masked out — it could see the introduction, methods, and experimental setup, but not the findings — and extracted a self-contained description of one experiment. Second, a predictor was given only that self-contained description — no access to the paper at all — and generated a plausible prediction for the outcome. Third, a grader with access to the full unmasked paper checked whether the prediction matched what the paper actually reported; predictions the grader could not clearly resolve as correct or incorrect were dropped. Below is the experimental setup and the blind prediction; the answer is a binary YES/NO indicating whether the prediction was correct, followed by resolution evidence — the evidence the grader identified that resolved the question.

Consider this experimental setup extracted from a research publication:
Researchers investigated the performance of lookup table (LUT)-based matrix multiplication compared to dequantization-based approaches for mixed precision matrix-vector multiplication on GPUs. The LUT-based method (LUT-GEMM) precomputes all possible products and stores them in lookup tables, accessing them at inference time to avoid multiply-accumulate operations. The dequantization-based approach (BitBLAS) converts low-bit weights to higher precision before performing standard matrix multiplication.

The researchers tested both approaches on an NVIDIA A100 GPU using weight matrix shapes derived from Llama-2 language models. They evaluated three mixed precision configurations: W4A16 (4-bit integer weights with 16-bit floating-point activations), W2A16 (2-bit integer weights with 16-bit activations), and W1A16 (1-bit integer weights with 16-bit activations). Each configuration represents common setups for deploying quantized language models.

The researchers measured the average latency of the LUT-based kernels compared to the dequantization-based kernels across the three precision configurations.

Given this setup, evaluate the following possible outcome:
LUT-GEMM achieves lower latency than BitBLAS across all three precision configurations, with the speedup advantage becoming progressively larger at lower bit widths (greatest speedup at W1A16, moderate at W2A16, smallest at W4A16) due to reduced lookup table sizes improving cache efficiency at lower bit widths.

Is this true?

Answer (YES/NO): NO